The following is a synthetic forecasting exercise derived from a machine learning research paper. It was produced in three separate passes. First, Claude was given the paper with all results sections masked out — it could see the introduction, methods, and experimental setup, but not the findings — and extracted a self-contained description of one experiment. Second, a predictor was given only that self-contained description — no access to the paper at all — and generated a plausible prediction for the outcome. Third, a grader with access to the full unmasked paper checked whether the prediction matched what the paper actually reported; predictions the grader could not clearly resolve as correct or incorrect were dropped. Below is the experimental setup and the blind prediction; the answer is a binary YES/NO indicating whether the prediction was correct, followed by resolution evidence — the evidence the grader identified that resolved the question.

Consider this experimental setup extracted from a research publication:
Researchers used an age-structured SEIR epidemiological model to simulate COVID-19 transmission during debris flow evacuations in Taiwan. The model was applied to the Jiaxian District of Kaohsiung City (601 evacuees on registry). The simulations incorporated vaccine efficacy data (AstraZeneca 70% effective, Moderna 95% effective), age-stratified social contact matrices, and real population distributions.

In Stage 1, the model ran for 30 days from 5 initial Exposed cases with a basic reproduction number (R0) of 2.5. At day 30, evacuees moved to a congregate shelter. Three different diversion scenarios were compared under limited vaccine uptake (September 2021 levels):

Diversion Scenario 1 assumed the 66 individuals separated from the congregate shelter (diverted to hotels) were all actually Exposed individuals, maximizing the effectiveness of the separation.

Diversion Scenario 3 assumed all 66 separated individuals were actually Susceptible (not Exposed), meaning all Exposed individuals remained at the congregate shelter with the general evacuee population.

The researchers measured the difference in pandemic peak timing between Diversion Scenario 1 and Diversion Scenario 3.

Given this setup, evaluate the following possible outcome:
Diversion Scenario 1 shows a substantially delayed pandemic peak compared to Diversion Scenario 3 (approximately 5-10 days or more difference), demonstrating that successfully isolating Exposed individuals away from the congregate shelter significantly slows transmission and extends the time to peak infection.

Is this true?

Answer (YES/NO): YES